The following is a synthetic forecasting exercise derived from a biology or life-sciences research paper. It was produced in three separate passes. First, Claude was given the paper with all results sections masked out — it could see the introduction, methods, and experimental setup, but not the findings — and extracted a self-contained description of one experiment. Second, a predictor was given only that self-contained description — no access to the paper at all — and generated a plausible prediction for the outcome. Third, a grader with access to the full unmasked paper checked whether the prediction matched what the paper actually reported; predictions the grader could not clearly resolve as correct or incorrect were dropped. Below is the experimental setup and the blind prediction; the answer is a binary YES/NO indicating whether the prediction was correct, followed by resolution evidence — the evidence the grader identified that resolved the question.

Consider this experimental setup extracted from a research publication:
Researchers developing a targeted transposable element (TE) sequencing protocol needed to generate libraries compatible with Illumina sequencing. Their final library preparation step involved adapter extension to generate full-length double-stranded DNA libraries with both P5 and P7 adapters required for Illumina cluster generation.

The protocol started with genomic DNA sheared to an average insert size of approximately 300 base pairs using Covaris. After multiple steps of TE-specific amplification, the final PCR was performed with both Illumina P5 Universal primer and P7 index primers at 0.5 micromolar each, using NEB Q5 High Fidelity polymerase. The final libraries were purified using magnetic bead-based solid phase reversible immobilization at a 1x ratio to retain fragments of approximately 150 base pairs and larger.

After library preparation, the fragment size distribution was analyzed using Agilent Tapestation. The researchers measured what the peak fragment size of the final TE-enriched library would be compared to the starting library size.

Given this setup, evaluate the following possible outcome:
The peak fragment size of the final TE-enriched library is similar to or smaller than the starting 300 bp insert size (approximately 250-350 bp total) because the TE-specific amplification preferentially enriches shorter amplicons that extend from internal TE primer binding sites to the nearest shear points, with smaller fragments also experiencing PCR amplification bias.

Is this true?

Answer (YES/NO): NO